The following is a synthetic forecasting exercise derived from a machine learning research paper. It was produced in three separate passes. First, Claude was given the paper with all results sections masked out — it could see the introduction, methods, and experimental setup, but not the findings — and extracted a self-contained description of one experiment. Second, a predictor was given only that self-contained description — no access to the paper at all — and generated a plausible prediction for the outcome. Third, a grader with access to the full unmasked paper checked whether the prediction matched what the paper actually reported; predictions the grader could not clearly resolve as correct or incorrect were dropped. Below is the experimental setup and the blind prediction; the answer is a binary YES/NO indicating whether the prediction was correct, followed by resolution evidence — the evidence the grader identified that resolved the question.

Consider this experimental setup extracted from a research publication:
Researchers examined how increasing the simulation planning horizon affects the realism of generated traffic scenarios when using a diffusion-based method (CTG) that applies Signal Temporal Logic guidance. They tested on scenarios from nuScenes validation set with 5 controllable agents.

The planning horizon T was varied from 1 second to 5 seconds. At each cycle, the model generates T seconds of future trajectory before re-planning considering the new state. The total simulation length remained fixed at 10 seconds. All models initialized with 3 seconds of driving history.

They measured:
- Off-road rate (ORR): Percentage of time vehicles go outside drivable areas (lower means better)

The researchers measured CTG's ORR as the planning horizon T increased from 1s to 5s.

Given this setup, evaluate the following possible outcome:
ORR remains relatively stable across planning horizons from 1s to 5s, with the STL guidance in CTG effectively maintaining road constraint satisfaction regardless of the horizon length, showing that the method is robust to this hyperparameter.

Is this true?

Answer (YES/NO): NO